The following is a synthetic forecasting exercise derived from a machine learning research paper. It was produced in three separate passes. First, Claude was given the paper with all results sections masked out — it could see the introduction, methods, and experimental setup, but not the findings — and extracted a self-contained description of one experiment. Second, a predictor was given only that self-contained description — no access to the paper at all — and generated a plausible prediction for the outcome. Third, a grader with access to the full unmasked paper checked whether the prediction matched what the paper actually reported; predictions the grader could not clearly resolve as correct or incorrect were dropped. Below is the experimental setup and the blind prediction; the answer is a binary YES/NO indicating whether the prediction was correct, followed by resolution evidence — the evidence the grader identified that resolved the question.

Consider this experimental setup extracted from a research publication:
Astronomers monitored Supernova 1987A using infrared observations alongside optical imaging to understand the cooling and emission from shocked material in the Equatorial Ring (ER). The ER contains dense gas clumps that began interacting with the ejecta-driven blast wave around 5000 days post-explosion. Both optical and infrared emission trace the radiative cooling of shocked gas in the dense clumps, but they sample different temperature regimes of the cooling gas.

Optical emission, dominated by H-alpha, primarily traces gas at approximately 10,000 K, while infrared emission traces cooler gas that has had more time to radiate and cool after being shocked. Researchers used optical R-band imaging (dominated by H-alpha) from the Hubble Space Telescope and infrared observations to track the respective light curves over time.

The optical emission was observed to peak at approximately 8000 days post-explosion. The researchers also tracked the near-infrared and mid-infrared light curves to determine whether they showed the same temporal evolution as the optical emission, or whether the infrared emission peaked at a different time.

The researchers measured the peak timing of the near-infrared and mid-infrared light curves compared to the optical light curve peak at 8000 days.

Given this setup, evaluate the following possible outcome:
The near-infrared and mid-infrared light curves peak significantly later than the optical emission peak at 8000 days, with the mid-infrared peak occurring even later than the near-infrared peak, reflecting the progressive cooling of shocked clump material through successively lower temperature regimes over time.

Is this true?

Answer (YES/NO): NO